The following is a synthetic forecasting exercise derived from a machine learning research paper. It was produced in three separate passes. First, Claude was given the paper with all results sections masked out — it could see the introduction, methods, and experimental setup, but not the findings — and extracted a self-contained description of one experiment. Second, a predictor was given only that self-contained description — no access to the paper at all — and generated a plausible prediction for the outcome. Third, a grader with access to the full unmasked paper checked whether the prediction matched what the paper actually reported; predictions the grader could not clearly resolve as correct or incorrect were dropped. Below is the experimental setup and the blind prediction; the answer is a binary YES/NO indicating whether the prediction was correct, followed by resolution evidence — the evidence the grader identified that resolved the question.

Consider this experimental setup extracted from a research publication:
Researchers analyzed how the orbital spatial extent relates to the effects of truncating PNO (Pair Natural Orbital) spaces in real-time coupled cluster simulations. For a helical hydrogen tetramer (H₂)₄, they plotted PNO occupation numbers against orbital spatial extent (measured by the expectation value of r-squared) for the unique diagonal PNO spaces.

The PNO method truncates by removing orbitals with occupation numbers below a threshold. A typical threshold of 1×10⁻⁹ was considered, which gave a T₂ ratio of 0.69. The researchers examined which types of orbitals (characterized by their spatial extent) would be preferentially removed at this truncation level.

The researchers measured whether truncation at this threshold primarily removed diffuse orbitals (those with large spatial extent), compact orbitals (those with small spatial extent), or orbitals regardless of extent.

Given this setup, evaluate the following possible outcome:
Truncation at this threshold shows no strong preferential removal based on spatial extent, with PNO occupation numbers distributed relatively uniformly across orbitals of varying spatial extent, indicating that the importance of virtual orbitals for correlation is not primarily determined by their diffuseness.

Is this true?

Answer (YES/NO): NO